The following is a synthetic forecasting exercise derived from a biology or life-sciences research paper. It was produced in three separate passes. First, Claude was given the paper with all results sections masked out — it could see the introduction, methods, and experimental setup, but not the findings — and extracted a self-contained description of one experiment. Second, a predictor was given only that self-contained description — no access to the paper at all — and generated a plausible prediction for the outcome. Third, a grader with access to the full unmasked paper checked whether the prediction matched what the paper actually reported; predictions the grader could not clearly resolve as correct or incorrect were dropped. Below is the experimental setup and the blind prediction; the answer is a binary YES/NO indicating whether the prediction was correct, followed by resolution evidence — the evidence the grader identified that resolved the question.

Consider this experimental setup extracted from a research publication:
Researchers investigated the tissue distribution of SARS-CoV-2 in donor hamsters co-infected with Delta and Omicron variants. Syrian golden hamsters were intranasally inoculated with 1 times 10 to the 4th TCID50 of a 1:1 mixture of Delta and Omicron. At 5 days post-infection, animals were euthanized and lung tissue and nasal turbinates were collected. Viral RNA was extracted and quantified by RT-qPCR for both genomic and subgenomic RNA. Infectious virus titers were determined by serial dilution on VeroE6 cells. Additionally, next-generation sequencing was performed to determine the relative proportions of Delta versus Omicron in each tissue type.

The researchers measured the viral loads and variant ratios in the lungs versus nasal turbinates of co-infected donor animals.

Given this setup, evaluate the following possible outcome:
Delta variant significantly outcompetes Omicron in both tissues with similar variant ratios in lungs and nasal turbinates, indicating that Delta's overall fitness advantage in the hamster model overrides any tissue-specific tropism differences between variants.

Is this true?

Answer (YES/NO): YES